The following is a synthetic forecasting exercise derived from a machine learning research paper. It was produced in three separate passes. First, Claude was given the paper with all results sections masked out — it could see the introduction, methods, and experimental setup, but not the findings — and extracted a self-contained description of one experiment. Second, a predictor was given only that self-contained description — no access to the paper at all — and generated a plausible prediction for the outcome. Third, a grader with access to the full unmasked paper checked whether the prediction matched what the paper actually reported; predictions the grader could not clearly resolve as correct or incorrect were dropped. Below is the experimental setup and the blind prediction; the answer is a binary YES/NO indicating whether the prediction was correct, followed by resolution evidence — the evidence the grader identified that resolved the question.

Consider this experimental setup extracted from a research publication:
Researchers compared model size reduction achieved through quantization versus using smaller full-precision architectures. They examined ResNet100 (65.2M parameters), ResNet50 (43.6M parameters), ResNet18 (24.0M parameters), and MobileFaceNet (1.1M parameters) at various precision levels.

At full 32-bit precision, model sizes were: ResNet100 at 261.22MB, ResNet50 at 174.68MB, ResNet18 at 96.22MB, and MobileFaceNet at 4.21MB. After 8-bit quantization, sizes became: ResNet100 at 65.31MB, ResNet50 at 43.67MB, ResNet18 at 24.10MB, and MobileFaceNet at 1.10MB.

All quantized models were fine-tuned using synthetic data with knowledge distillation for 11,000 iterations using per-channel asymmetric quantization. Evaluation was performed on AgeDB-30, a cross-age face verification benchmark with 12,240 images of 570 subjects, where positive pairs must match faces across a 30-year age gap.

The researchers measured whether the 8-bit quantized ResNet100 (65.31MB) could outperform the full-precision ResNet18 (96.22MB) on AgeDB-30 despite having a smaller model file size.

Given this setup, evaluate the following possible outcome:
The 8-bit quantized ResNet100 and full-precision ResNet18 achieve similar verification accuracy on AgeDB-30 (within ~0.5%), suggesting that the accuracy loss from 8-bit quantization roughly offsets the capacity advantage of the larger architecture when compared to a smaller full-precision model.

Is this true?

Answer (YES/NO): NO